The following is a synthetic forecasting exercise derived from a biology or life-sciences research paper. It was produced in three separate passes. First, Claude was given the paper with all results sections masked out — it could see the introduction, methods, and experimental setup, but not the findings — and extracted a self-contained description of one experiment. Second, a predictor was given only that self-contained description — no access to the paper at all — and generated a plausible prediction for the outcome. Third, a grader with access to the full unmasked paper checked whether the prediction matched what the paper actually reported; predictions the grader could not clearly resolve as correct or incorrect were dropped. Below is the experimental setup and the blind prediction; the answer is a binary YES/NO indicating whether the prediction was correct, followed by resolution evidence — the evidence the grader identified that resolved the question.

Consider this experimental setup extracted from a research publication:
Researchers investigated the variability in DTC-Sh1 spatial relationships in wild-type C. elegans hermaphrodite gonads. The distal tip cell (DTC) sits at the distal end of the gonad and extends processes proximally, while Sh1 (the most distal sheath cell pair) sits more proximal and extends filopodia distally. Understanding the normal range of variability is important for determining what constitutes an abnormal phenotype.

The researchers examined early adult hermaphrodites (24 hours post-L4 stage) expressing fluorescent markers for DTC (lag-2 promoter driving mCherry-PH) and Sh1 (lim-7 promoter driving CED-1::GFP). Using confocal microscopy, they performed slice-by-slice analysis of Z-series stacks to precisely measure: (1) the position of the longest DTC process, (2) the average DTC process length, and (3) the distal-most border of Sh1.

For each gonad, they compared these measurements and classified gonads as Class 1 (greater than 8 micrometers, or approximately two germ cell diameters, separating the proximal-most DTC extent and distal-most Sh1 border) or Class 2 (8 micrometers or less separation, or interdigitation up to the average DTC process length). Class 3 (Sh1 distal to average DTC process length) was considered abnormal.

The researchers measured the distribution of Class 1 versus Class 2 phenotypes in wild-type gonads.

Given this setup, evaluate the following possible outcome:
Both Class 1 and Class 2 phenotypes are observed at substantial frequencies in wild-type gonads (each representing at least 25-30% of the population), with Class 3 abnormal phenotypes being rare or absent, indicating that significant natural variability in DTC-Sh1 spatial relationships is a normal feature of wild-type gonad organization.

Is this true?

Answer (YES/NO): YES